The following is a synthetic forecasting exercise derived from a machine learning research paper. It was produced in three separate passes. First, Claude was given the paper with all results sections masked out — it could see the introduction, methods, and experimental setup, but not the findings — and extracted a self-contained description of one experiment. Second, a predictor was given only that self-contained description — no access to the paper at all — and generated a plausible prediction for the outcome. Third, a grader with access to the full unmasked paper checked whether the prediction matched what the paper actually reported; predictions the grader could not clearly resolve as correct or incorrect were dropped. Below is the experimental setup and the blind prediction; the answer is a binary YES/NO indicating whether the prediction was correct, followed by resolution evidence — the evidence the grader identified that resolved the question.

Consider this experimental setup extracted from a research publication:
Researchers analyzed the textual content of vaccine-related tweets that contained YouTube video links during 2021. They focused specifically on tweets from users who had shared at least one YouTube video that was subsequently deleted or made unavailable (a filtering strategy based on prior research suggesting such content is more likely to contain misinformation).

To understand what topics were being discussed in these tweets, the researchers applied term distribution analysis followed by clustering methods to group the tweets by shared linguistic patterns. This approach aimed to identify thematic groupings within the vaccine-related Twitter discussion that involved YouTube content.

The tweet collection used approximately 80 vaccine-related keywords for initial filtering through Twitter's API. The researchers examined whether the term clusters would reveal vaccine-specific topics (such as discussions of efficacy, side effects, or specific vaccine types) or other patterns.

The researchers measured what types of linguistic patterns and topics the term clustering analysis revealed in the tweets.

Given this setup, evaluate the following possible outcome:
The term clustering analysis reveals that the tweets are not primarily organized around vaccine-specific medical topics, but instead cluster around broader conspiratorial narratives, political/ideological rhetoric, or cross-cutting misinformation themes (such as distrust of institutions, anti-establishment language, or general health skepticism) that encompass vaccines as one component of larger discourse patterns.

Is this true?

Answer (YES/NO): NO